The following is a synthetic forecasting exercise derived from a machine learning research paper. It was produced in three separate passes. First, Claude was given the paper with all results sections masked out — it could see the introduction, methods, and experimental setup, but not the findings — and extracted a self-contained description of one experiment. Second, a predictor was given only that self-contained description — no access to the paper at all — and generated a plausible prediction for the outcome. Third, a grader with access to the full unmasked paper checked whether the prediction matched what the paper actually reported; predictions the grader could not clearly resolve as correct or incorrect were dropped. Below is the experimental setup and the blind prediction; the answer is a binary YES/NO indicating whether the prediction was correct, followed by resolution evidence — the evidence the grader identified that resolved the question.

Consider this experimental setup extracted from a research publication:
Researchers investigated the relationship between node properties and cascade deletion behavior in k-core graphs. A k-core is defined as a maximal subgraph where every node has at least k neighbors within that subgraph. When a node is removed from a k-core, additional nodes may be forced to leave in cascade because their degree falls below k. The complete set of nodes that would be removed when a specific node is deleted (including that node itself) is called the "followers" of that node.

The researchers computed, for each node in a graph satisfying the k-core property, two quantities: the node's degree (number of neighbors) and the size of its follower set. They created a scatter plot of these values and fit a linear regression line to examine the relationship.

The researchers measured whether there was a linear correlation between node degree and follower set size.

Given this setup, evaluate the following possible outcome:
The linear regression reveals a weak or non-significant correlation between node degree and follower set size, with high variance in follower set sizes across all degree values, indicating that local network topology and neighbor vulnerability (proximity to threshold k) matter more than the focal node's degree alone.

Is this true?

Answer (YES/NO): NO